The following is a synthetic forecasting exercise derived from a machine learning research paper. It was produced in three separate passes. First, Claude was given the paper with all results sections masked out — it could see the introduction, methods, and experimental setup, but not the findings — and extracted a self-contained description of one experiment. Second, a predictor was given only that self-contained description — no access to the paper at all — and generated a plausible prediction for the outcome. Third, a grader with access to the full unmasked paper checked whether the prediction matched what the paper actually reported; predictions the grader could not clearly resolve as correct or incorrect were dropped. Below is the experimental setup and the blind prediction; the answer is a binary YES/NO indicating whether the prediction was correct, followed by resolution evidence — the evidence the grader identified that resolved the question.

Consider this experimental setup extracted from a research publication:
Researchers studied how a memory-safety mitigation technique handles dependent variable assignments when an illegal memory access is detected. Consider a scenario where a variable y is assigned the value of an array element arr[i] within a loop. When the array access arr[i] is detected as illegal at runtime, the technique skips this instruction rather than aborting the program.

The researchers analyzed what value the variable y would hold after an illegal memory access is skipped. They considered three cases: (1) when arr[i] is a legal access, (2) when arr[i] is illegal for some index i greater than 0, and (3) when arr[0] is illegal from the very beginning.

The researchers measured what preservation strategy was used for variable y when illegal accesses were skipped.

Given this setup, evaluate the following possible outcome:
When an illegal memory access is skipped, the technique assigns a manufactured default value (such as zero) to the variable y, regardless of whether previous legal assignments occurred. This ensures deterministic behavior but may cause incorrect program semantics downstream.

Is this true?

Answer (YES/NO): NO